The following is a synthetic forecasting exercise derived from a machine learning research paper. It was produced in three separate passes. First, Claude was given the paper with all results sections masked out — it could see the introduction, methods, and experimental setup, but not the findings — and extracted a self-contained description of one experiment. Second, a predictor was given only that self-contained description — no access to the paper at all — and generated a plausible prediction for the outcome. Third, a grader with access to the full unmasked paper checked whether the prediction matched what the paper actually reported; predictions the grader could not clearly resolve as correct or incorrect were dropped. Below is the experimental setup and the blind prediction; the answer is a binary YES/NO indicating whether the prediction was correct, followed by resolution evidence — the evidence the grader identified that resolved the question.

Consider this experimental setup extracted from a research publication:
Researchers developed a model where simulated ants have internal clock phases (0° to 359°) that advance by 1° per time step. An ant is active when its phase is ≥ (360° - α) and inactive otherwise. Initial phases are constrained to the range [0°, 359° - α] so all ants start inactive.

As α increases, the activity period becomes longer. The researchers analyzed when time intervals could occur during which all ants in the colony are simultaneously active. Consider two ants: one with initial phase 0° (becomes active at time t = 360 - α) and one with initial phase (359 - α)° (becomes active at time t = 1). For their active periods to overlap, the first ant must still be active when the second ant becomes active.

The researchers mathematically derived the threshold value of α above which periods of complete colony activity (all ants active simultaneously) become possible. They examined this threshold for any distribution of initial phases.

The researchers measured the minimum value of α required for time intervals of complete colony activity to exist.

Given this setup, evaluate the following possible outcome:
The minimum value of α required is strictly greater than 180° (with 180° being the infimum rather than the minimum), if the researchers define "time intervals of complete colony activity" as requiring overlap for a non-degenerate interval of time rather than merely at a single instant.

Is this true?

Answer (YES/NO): NO